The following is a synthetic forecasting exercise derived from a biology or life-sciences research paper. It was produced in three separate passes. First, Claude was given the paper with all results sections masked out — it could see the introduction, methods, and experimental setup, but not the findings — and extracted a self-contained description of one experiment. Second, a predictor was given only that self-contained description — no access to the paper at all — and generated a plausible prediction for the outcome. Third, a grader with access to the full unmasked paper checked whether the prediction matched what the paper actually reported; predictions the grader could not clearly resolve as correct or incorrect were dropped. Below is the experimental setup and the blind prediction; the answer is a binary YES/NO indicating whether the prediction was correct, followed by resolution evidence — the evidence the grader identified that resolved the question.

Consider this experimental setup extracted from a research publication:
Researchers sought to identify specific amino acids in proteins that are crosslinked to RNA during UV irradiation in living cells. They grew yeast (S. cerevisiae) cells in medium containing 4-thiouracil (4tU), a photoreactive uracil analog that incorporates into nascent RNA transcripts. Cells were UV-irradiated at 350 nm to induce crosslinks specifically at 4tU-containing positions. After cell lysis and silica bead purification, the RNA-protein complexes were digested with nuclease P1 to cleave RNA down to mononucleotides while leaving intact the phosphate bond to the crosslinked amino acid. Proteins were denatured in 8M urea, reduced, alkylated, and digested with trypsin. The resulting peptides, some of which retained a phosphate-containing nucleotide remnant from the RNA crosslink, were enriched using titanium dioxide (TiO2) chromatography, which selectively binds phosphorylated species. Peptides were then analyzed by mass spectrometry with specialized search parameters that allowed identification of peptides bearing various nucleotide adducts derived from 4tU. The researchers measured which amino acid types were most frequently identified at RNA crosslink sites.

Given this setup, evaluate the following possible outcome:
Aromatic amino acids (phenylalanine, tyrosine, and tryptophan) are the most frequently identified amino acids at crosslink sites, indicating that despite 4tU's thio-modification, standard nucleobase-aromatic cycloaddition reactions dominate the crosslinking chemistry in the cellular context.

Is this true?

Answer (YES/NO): NO